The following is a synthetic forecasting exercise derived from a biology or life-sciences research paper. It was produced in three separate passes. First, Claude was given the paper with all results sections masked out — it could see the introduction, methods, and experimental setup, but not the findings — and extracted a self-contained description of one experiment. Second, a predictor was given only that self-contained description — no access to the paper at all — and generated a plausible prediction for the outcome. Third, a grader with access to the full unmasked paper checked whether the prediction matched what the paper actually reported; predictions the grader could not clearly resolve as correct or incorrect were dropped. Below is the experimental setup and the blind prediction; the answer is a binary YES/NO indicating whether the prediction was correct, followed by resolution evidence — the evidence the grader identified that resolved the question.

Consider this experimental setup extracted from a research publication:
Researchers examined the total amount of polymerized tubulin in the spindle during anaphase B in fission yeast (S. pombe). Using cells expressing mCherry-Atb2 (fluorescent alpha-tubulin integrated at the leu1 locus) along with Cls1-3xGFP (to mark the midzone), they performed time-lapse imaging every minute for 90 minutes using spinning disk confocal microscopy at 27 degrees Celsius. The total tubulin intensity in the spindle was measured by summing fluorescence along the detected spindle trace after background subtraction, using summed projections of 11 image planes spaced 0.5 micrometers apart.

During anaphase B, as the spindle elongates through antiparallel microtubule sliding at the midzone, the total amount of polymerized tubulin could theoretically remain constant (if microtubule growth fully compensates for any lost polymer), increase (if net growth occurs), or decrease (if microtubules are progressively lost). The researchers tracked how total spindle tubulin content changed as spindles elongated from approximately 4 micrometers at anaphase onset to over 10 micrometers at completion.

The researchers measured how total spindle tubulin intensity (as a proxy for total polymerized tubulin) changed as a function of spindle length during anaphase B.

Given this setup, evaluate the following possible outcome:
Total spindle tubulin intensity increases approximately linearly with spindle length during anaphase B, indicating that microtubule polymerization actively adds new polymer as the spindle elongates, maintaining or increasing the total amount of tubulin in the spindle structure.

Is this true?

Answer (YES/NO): NO